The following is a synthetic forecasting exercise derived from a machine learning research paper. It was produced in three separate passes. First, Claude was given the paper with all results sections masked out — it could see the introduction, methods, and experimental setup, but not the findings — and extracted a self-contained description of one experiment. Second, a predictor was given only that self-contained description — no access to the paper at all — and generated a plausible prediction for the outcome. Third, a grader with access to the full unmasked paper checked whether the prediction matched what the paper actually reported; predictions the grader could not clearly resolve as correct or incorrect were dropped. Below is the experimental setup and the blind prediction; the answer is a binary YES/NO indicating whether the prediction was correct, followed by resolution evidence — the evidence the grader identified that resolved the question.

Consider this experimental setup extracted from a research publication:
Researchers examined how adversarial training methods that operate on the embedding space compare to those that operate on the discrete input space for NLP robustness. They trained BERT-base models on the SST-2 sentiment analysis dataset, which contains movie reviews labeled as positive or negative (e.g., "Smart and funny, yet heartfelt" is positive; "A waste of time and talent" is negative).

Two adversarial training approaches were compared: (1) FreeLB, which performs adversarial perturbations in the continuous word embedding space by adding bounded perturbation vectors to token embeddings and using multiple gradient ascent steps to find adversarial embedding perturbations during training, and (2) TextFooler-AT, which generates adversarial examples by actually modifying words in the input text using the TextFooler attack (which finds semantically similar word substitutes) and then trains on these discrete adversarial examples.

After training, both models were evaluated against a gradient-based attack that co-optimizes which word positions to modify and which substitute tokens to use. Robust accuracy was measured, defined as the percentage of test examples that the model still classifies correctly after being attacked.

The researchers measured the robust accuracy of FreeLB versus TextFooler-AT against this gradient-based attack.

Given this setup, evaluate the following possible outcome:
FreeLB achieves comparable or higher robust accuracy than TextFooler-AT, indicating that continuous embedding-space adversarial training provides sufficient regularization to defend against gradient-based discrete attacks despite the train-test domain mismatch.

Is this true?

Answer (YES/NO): NO